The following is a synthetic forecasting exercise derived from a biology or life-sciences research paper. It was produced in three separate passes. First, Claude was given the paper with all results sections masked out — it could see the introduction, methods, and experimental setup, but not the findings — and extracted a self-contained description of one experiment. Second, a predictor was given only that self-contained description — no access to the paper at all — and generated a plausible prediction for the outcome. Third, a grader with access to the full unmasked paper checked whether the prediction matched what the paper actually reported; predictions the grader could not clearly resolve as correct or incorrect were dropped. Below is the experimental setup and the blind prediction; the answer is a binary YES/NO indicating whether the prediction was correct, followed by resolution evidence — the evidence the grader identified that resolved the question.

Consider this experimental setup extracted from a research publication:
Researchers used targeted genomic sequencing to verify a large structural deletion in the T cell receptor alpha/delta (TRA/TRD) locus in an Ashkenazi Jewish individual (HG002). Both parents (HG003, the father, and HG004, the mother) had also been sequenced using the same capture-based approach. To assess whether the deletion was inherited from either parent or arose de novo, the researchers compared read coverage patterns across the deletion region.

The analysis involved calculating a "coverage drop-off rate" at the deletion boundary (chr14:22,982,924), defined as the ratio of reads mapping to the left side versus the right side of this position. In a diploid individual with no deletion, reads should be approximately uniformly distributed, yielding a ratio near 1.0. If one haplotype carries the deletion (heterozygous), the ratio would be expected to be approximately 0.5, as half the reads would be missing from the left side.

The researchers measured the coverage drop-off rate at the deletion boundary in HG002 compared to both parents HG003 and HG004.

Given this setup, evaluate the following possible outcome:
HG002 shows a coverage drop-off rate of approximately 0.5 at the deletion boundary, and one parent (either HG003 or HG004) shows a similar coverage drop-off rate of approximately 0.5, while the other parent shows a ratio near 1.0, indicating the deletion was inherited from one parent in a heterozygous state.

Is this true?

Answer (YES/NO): NO